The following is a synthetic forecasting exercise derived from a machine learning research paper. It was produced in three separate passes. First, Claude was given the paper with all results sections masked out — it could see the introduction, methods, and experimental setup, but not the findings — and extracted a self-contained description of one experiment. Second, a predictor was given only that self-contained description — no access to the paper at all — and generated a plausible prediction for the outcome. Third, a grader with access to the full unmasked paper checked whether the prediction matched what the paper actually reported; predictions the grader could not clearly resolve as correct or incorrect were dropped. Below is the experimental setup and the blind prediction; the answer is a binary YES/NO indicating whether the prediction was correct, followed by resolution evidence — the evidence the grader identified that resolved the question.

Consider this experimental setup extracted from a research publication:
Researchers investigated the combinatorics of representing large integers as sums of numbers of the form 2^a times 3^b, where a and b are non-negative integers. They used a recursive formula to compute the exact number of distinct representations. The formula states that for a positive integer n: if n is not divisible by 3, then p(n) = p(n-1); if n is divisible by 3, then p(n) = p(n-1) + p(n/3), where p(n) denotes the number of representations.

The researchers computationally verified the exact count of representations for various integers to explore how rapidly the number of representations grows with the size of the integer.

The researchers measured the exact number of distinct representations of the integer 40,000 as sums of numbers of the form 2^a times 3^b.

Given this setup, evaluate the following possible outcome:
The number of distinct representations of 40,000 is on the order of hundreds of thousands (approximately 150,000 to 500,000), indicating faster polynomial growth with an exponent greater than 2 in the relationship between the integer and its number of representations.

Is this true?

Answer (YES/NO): NO